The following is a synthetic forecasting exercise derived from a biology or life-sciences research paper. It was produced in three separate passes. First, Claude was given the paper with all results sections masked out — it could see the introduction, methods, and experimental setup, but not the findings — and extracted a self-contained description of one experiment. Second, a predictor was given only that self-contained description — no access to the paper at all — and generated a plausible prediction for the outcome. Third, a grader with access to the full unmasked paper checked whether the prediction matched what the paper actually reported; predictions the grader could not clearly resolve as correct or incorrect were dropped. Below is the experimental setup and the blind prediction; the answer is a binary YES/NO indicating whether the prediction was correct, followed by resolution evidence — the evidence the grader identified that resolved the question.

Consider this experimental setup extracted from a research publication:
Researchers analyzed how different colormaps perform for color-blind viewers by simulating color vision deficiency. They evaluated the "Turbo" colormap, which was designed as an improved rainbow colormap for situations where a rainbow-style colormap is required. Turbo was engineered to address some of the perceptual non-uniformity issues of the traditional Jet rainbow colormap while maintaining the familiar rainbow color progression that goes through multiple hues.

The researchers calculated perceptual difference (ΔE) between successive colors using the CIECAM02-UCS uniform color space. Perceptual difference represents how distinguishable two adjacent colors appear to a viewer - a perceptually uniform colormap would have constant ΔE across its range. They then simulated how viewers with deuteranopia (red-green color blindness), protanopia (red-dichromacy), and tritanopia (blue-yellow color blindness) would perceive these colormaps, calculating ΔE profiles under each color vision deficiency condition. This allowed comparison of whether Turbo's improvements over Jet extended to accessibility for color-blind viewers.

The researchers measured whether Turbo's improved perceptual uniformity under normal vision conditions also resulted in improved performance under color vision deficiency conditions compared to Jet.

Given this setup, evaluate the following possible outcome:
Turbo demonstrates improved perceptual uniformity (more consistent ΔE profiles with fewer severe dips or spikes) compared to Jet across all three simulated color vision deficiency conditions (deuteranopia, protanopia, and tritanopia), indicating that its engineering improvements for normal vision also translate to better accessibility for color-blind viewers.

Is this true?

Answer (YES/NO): NO